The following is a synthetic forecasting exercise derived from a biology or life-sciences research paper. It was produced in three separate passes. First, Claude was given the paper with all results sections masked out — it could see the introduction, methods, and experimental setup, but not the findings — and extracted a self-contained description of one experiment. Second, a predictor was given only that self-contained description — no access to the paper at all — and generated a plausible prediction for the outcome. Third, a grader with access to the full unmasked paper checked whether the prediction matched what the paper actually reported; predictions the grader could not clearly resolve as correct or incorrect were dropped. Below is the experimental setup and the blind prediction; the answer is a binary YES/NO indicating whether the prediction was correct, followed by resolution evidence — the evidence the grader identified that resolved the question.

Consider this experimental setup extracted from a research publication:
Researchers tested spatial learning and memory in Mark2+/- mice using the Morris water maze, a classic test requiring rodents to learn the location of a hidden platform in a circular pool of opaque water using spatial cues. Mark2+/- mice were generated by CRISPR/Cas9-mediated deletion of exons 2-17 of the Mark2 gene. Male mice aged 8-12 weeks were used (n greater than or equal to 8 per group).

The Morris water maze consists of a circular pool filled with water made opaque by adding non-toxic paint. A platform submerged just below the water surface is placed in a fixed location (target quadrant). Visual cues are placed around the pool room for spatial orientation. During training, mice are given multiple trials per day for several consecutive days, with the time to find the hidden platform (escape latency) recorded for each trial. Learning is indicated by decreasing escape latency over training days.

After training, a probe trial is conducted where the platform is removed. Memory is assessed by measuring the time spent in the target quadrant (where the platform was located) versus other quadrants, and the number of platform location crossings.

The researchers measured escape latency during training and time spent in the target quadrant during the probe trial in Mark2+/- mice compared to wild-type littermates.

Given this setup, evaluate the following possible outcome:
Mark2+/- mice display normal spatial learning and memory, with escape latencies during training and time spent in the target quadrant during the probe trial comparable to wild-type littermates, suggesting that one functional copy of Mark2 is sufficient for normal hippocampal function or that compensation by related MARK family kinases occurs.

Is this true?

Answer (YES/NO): NO